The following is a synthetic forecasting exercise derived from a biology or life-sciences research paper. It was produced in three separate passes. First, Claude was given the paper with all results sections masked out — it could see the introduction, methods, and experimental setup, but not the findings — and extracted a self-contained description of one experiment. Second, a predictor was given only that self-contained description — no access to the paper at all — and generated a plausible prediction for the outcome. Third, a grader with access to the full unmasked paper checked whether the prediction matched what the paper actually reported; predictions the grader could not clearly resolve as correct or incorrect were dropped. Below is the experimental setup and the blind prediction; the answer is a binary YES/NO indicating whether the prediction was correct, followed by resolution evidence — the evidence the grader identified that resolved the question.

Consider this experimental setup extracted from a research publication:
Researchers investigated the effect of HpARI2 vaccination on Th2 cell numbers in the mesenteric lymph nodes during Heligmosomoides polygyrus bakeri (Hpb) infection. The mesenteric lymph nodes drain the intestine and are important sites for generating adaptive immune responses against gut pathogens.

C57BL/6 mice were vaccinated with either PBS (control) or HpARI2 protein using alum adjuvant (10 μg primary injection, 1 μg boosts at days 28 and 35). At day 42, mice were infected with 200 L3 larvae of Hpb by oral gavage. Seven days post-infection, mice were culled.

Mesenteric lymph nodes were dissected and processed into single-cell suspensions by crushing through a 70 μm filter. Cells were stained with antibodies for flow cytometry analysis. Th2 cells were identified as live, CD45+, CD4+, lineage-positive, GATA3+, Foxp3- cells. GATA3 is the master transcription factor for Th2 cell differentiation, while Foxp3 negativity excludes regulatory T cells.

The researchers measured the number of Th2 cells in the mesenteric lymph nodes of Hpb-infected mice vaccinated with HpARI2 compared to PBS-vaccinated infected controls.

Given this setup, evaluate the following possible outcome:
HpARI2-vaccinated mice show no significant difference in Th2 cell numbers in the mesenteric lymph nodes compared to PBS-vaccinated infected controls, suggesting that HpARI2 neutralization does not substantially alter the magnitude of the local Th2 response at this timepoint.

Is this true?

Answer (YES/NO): NO